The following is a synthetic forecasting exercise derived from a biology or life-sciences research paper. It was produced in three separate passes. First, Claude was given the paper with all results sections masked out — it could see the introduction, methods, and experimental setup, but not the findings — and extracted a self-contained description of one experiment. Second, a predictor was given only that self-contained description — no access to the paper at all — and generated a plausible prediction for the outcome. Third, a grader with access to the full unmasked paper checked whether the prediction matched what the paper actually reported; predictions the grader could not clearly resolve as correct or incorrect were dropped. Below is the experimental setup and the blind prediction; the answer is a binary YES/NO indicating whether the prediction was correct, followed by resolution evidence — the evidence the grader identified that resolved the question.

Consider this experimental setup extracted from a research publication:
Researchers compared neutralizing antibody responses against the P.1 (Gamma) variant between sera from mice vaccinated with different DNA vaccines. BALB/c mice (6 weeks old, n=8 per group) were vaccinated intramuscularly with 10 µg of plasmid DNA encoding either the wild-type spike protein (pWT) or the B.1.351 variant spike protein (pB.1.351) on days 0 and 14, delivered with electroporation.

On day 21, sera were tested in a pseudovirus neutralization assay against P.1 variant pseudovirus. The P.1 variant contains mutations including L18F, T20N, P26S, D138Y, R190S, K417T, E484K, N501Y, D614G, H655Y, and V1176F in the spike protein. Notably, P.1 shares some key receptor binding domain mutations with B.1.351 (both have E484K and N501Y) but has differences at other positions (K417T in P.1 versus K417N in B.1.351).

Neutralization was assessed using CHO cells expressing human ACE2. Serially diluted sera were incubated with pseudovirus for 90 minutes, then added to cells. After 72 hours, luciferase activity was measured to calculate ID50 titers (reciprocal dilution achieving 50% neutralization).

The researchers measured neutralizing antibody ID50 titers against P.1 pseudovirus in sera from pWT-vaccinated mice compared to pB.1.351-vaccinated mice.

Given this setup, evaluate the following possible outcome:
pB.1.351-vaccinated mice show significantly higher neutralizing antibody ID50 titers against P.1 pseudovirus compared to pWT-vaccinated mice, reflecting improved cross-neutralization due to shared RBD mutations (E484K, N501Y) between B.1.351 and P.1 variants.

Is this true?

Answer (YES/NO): NO